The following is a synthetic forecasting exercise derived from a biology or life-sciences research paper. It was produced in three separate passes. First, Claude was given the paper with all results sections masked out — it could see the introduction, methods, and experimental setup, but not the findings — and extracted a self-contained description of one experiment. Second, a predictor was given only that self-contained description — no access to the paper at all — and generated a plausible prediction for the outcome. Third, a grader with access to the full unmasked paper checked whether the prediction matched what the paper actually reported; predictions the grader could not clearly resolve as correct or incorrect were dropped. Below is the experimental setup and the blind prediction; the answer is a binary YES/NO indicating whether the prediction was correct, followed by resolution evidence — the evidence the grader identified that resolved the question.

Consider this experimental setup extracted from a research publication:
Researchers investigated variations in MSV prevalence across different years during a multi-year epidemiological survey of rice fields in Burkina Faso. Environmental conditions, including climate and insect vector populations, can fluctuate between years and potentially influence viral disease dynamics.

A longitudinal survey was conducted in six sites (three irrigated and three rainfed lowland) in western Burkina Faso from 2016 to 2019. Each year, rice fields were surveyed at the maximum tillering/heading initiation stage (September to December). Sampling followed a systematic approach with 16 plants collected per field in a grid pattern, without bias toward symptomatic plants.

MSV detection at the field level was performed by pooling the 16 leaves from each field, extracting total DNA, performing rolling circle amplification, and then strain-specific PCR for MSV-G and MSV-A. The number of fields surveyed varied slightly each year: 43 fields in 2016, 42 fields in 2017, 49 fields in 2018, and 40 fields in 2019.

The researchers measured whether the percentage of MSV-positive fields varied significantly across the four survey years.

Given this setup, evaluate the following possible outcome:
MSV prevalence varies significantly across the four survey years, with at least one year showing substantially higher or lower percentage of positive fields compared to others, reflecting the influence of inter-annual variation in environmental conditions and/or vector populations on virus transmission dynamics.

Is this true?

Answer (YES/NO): YES